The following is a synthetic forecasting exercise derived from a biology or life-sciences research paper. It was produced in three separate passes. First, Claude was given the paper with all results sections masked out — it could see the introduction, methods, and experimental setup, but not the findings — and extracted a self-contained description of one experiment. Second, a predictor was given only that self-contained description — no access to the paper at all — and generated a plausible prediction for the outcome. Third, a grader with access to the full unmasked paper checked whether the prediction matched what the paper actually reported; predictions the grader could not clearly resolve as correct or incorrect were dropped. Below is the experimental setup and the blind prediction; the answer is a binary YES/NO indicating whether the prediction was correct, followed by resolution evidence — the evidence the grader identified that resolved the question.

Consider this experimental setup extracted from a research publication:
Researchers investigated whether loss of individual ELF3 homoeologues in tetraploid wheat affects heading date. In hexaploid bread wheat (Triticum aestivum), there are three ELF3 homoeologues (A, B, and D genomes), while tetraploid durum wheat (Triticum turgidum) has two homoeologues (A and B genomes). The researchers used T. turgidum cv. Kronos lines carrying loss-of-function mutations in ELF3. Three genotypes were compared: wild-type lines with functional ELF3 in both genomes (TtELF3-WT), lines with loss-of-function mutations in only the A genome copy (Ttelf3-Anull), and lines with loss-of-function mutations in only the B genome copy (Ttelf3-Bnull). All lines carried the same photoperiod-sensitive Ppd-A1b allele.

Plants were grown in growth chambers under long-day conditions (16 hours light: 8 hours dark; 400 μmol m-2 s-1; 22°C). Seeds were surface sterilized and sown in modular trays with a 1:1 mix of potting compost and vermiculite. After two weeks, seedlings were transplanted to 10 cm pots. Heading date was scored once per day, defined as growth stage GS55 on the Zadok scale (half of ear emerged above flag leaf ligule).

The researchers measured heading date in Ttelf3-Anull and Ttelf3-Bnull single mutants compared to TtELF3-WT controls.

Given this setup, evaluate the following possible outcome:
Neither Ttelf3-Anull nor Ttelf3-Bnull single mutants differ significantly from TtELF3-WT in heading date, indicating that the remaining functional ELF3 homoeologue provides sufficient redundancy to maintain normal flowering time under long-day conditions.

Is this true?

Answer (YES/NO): NO